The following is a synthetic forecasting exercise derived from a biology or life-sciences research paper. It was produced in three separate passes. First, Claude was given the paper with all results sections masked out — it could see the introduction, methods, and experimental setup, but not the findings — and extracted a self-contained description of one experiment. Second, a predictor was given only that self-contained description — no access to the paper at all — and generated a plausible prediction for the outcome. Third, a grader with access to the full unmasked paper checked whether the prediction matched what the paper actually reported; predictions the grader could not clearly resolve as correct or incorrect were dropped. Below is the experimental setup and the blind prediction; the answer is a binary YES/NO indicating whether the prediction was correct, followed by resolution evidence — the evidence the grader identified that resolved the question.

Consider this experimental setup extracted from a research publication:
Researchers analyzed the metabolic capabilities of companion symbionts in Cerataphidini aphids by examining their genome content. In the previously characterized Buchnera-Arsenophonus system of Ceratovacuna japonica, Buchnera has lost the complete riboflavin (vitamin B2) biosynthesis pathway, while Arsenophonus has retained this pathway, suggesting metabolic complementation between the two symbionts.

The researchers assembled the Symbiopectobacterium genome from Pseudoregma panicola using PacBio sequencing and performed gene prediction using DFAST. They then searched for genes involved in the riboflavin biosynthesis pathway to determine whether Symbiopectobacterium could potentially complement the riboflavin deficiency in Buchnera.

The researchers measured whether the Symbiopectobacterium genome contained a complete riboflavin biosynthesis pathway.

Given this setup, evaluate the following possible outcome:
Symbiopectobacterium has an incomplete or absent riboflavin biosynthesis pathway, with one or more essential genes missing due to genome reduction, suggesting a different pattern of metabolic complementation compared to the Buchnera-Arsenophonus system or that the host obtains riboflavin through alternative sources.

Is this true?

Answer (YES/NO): NO